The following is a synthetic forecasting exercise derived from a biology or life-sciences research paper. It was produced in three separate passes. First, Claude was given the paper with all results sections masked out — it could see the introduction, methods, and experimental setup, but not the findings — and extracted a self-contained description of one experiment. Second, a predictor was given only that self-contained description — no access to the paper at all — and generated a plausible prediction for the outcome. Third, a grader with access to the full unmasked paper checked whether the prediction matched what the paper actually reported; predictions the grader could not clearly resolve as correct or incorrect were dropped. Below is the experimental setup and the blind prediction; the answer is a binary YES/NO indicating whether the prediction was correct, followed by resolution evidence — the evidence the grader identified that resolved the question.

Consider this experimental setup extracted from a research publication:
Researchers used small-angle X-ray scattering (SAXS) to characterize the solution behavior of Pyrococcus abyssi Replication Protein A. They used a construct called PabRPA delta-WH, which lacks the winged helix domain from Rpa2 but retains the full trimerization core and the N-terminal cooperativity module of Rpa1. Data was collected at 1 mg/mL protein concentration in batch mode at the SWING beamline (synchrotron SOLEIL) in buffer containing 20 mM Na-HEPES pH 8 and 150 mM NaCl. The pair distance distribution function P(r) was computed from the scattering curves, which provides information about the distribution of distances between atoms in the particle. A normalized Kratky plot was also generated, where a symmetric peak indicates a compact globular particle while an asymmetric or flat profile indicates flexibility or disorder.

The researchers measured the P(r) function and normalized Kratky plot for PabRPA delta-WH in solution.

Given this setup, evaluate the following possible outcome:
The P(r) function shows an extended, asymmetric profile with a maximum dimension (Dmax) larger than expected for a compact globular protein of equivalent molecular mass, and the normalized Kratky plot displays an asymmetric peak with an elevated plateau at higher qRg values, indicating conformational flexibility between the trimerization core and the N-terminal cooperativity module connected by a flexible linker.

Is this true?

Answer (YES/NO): NO